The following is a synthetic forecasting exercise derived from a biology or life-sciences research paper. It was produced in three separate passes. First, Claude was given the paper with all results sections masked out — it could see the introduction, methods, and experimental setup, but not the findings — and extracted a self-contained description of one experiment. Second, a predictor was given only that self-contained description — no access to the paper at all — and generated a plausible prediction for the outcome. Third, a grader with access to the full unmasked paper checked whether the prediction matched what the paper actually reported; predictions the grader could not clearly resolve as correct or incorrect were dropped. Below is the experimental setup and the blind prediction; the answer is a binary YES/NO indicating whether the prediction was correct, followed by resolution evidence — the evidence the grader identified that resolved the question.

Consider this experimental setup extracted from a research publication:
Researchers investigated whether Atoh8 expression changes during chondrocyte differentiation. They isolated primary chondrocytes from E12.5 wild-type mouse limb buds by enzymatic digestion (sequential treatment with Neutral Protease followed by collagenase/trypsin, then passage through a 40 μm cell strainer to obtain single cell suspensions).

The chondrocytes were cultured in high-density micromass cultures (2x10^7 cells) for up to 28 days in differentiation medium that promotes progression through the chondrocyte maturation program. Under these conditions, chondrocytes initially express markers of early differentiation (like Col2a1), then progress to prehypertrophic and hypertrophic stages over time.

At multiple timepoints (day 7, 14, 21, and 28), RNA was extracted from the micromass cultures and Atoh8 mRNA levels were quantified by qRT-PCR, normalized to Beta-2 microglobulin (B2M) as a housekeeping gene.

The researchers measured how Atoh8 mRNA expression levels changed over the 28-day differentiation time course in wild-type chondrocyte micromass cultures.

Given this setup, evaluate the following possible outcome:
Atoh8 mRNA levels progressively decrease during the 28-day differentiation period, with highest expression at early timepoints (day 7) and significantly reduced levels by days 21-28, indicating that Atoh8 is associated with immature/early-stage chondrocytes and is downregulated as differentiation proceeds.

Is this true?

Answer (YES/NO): YES